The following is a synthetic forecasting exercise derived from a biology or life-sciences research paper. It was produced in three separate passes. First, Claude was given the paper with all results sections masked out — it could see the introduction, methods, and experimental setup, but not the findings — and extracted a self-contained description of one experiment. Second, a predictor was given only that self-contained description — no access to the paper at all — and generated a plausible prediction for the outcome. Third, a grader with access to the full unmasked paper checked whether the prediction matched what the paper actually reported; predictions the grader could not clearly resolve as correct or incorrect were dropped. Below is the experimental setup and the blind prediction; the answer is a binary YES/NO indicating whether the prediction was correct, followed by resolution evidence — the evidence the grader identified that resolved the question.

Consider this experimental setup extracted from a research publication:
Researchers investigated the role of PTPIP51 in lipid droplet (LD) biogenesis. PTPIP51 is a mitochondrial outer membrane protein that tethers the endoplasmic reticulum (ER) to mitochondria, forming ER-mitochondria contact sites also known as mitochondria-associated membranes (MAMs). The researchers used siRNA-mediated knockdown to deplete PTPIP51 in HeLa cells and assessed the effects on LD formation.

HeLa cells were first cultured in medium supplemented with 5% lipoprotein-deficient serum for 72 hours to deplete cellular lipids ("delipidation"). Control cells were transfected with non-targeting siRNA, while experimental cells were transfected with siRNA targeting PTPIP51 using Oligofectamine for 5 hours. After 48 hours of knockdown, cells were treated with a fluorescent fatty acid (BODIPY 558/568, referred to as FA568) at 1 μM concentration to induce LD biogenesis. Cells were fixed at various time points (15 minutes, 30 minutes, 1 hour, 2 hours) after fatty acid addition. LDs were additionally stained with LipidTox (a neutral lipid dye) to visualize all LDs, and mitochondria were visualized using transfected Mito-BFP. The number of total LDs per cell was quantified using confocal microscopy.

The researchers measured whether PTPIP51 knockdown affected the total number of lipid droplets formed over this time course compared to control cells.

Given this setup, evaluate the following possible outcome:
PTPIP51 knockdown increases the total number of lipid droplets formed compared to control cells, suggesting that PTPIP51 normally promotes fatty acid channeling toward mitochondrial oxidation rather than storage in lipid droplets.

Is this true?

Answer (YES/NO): NO